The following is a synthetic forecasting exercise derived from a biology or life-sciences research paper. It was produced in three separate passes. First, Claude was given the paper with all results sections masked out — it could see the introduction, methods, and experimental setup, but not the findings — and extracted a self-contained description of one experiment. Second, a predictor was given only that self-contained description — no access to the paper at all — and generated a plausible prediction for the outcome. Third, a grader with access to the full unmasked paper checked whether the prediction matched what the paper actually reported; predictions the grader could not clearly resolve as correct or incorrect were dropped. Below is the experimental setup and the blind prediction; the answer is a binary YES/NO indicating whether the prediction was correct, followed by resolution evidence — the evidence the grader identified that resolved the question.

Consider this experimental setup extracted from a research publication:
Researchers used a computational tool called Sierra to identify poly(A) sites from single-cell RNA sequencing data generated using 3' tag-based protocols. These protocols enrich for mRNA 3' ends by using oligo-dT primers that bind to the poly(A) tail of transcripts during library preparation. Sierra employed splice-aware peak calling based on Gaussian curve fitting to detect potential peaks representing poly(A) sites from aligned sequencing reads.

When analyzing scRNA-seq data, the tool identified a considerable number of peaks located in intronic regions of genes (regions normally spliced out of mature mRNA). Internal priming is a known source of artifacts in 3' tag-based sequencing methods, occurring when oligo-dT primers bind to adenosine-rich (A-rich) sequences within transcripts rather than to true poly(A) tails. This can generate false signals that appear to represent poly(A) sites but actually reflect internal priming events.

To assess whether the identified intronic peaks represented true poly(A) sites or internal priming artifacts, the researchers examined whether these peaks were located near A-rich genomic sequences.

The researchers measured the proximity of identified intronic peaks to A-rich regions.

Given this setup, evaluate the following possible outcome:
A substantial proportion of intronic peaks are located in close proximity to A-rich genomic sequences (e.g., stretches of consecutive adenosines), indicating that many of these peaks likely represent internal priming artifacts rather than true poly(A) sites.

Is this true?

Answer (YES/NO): YES